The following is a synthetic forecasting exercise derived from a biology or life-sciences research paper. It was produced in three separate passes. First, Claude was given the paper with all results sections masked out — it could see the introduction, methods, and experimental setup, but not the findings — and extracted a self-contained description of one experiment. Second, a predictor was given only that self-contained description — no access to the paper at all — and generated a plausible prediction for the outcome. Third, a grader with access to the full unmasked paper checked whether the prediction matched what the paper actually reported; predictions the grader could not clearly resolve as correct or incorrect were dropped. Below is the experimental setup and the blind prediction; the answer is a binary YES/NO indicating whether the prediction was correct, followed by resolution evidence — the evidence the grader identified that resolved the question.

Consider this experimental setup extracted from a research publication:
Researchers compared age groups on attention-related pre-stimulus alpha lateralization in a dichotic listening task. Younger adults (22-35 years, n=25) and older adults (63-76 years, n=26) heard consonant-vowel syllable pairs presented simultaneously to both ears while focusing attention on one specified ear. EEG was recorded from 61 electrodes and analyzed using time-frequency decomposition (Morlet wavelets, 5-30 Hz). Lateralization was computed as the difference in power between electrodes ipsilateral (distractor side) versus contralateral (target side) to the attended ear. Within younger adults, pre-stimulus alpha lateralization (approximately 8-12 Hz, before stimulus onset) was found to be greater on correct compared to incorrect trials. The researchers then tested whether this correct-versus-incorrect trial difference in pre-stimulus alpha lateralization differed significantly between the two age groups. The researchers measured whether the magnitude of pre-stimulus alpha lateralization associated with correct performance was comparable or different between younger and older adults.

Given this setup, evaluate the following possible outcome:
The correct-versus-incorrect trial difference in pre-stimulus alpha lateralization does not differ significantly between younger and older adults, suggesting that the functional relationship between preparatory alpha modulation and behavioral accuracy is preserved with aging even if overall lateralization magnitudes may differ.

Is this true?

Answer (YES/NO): NO